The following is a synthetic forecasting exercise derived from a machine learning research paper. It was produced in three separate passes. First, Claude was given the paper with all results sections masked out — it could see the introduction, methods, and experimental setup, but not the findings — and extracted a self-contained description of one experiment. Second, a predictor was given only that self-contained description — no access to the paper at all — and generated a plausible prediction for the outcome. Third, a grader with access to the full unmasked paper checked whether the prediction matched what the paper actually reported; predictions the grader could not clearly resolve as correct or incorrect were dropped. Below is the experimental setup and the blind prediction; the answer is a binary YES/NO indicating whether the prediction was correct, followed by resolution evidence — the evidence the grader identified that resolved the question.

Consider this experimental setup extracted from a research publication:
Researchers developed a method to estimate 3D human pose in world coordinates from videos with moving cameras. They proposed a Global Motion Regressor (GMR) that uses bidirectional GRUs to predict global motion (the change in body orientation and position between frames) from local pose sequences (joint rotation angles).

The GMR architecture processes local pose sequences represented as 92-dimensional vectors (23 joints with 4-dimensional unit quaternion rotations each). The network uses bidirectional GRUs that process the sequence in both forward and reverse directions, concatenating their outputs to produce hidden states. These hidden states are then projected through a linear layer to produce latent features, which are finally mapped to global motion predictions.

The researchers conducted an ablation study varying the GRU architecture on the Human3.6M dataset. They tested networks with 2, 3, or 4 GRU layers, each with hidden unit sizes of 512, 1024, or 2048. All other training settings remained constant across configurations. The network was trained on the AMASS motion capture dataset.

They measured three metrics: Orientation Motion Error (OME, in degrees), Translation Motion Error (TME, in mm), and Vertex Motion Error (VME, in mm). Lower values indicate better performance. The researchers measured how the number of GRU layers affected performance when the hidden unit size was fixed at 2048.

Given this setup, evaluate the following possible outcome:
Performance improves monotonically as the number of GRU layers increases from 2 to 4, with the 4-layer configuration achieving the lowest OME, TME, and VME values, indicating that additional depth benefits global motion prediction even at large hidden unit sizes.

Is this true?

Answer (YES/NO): YES